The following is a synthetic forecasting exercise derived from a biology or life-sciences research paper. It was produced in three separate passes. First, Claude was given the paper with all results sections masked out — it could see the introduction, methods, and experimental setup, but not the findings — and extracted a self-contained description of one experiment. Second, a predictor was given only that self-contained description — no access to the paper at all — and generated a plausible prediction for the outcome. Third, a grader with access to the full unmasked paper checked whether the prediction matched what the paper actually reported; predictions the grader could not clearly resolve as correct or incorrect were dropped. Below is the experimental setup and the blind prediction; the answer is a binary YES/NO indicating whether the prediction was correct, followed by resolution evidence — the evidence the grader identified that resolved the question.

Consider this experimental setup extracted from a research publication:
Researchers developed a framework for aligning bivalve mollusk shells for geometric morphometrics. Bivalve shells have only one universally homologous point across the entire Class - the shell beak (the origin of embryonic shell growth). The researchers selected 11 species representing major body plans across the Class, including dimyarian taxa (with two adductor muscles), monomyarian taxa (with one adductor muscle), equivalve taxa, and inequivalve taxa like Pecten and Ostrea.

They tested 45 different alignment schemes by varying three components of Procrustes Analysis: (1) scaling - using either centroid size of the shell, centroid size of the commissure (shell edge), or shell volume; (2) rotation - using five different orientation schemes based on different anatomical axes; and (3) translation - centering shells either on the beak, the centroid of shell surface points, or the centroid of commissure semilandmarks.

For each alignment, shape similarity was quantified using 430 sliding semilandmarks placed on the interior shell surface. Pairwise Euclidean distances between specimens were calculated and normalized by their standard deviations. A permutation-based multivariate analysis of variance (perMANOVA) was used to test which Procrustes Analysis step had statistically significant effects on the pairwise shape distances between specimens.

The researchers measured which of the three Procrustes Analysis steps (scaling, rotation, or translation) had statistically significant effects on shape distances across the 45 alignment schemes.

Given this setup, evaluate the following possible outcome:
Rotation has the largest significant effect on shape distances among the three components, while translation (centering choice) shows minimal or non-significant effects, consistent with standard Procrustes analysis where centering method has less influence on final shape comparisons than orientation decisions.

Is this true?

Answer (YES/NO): NO